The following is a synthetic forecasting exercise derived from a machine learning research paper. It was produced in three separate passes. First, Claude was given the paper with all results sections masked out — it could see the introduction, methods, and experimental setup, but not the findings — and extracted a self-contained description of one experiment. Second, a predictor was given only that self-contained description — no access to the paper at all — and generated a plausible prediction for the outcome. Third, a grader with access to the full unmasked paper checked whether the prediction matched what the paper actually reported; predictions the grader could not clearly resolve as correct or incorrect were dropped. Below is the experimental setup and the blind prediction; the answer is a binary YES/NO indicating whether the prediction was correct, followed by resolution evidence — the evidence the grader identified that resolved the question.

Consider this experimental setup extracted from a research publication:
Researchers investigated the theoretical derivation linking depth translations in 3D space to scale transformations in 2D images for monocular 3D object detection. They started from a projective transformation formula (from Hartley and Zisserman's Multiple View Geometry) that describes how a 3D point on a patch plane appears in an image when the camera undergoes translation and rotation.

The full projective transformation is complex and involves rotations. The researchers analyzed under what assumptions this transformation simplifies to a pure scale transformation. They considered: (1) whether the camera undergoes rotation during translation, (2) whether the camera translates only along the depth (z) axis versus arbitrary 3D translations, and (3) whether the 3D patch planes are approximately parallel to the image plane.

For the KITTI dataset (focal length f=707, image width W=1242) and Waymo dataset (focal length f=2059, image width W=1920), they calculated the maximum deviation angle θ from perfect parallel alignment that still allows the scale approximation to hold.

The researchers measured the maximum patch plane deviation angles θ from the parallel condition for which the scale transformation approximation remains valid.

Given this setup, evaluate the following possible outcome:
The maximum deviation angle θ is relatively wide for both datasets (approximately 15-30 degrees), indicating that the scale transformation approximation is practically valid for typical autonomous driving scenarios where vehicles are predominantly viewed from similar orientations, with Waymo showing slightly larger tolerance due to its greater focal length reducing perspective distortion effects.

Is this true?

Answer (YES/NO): NO